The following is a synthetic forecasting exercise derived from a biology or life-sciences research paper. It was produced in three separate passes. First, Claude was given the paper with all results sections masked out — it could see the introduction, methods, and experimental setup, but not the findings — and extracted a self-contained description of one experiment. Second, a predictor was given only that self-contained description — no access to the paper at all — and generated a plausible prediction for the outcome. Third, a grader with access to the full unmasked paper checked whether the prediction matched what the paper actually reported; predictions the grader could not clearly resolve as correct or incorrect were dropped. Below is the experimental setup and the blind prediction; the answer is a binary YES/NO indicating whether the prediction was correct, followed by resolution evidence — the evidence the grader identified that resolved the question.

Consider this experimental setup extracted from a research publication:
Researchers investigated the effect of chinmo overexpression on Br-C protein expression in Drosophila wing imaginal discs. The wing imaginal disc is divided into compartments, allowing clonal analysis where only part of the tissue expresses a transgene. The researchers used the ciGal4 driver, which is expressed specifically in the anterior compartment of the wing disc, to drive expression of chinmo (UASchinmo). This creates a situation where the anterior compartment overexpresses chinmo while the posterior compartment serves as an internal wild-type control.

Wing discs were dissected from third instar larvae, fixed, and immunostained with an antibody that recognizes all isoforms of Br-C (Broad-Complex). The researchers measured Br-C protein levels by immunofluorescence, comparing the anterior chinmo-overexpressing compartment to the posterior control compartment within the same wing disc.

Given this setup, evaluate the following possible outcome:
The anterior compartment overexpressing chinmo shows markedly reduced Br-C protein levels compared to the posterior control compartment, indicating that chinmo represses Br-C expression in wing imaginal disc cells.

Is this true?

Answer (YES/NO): YES